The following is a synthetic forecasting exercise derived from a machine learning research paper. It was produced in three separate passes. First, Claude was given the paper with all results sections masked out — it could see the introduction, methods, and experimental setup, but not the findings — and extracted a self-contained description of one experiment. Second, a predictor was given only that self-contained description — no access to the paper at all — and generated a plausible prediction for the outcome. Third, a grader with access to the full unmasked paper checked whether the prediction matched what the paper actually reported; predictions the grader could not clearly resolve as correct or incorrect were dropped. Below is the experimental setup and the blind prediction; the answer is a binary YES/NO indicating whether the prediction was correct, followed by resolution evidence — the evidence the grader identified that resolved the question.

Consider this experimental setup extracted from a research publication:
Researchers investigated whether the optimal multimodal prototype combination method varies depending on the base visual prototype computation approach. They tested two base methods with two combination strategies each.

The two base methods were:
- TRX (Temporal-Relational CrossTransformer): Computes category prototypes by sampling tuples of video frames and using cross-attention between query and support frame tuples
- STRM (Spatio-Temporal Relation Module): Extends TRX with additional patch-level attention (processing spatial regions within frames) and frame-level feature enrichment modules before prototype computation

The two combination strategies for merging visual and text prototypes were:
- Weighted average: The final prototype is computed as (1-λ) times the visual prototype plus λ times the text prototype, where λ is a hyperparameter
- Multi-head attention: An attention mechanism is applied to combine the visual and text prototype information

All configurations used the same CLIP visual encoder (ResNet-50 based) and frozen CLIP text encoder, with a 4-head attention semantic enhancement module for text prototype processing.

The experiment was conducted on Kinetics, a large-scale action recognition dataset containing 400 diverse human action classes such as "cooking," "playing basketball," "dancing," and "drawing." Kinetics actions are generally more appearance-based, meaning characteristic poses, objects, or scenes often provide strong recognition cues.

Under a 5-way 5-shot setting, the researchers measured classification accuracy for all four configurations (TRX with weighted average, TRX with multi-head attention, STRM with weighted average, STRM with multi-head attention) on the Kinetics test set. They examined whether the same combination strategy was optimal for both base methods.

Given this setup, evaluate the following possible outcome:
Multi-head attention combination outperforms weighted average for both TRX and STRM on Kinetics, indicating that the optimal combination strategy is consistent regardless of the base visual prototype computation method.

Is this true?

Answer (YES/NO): YES